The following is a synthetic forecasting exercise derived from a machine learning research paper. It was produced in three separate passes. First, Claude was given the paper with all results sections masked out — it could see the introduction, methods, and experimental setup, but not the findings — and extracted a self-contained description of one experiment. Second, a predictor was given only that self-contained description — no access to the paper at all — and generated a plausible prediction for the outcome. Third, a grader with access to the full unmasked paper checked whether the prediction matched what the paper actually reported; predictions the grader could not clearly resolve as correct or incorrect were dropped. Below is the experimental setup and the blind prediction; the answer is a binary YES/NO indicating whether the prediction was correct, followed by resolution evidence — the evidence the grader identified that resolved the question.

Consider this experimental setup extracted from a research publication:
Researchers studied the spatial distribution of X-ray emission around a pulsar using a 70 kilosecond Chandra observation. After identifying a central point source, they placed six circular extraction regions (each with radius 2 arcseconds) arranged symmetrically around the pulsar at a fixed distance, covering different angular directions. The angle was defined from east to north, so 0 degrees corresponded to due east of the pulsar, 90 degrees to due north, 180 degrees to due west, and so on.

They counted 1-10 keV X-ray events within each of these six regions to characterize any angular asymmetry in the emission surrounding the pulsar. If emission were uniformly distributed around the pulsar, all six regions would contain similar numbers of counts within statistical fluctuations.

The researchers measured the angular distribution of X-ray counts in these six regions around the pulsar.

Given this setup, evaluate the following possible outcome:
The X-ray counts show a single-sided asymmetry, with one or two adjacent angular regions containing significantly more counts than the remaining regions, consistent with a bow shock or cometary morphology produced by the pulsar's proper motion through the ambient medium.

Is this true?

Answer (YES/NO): NO